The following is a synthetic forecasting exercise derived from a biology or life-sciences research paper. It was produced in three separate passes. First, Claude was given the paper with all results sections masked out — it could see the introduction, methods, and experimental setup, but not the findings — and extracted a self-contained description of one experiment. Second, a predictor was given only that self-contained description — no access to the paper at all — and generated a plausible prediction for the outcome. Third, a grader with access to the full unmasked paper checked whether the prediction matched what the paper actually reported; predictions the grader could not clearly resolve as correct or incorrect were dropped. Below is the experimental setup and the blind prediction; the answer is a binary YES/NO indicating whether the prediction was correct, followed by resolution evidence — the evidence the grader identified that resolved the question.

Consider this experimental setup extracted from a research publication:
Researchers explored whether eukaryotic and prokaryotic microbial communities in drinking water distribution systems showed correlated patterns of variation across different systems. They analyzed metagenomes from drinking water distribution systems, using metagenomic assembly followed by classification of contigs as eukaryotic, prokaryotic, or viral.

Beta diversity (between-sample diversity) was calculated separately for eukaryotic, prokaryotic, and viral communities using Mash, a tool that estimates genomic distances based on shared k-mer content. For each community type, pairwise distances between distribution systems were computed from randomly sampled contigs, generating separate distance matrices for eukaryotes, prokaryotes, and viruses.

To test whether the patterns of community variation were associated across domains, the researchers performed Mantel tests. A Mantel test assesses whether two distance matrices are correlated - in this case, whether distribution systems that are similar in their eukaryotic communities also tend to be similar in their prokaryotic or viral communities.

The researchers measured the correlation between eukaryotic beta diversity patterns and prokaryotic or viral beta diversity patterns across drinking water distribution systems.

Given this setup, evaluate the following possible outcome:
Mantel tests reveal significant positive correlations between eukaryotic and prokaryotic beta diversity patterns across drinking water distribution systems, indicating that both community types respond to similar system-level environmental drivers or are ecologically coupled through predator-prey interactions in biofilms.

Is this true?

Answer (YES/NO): YES